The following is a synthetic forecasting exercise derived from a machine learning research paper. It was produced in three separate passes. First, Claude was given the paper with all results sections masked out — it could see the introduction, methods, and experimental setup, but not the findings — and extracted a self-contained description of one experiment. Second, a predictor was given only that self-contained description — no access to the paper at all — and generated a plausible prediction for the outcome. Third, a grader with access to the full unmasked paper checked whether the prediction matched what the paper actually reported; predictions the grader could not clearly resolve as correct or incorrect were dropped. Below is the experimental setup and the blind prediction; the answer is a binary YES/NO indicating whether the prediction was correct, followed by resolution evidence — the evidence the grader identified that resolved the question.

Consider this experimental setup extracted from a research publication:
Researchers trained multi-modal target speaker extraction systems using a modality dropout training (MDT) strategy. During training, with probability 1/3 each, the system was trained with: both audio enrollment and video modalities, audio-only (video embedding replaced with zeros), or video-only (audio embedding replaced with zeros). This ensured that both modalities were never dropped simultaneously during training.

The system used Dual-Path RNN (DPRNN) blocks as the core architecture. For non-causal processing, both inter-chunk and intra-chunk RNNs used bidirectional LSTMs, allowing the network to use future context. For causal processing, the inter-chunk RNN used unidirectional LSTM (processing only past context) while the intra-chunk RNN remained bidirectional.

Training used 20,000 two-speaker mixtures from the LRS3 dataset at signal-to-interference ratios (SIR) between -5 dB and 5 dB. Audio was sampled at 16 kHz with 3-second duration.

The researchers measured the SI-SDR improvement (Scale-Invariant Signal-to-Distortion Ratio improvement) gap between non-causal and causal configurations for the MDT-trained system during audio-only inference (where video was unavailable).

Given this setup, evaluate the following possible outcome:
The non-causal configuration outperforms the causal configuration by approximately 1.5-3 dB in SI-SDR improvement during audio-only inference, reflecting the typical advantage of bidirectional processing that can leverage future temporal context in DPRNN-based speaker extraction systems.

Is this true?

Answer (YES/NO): NO